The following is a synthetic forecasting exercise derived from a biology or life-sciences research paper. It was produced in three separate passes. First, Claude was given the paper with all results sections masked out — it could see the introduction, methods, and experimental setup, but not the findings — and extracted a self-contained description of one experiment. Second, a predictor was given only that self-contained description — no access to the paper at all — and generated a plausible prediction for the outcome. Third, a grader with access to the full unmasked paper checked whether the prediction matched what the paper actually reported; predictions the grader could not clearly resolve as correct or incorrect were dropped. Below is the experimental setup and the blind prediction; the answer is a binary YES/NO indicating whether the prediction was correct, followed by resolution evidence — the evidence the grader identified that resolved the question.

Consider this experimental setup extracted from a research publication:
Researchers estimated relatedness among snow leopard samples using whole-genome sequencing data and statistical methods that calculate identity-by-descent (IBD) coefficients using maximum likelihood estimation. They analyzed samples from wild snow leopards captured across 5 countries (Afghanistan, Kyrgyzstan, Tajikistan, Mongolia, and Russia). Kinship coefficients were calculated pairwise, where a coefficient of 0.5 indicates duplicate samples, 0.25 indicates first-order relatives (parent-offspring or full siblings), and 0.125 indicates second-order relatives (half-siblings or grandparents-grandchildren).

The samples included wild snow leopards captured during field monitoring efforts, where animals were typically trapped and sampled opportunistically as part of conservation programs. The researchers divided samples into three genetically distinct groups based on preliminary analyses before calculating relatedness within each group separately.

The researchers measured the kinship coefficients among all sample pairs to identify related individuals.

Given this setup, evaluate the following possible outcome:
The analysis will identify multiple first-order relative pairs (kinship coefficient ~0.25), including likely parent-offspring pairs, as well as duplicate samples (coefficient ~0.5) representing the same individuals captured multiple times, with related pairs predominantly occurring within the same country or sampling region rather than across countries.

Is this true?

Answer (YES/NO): NO